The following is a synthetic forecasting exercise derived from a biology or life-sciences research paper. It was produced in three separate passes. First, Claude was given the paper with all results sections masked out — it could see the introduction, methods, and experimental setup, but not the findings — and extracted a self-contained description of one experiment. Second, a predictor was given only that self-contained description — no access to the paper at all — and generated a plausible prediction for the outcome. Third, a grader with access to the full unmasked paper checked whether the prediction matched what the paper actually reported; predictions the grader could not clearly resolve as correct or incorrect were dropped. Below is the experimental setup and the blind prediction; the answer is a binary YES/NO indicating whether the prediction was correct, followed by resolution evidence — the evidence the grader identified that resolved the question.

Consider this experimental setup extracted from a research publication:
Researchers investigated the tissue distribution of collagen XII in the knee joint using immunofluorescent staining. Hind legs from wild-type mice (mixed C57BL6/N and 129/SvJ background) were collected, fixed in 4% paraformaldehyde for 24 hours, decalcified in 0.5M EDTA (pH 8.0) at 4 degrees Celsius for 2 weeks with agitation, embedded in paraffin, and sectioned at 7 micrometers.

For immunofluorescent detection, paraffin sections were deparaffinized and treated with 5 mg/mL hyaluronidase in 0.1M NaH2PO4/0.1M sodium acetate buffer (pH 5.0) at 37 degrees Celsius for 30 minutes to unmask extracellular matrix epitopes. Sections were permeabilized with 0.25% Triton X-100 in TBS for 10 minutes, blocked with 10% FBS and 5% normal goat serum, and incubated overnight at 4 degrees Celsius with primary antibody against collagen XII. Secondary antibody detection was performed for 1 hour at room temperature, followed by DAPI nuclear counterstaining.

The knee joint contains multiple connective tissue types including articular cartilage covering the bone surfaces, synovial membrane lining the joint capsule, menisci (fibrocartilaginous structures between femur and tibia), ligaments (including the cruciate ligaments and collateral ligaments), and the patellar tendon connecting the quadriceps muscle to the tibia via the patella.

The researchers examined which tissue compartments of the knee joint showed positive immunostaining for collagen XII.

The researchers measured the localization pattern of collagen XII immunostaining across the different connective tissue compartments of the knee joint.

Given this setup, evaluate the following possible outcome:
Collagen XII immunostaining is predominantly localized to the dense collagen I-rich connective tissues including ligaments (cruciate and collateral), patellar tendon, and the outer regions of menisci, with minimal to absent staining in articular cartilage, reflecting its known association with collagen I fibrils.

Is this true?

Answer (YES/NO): NO